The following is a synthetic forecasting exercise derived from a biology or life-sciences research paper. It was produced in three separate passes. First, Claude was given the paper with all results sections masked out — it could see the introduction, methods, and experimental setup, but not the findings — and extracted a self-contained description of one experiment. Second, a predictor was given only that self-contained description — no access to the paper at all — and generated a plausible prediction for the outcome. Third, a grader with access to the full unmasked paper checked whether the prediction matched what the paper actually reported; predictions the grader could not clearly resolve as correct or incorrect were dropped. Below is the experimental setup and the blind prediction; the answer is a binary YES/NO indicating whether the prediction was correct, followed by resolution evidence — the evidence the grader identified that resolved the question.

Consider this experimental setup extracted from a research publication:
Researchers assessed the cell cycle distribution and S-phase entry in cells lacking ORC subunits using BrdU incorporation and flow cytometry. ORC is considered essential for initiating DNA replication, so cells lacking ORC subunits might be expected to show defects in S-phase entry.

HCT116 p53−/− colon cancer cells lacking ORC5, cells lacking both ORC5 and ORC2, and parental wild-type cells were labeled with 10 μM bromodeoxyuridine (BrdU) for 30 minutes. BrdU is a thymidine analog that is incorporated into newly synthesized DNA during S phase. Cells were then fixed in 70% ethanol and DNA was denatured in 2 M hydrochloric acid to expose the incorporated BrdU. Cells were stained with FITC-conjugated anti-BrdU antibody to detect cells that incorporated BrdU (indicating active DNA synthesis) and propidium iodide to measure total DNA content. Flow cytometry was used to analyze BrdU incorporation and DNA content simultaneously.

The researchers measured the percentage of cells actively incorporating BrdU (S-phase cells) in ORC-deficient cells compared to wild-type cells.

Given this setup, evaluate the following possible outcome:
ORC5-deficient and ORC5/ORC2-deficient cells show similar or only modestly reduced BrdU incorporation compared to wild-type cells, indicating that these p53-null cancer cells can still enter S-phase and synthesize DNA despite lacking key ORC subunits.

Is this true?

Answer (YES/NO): YES